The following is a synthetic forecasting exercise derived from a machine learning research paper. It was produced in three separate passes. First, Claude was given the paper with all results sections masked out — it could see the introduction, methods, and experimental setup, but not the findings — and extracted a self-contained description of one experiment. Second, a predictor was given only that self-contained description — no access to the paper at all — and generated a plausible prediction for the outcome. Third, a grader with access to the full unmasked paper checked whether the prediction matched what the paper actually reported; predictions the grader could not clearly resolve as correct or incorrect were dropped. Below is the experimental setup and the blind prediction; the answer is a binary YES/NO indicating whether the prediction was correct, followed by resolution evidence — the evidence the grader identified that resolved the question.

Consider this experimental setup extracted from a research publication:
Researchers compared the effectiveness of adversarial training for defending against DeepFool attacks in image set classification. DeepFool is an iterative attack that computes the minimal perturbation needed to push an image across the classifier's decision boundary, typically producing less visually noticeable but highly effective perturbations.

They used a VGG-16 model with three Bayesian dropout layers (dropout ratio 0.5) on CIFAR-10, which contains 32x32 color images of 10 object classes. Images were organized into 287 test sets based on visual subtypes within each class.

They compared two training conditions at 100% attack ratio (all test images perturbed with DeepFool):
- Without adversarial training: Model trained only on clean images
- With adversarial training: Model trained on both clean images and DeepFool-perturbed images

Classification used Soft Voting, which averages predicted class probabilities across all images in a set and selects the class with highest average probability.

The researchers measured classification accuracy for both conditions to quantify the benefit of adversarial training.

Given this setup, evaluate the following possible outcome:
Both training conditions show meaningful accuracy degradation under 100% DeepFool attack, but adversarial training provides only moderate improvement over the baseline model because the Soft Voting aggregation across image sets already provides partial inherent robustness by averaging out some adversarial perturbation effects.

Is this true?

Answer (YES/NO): NO